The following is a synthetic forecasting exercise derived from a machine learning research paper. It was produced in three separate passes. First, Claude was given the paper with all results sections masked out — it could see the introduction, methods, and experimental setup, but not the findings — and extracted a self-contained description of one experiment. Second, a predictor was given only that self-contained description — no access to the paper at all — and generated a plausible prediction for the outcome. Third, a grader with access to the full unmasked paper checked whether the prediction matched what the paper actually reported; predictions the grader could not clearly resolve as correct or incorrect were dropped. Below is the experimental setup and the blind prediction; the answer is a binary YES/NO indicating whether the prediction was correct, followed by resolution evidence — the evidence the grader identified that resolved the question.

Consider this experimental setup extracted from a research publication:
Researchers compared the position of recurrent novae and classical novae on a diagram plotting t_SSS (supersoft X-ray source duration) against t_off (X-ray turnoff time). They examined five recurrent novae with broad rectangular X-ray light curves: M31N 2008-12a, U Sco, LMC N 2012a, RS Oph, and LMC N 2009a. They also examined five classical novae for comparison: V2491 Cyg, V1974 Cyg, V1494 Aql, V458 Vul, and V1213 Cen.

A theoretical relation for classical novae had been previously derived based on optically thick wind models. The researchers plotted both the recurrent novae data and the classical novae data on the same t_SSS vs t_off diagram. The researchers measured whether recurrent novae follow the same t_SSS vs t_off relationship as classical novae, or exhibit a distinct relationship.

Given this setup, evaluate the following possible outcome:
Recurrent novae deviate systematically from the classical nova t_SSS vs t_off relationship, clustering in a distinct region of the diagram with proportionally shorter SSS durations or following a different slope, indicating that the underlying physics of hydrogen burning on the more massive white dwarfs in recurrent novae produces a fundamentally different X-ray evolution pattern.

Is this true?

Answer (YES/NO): NO